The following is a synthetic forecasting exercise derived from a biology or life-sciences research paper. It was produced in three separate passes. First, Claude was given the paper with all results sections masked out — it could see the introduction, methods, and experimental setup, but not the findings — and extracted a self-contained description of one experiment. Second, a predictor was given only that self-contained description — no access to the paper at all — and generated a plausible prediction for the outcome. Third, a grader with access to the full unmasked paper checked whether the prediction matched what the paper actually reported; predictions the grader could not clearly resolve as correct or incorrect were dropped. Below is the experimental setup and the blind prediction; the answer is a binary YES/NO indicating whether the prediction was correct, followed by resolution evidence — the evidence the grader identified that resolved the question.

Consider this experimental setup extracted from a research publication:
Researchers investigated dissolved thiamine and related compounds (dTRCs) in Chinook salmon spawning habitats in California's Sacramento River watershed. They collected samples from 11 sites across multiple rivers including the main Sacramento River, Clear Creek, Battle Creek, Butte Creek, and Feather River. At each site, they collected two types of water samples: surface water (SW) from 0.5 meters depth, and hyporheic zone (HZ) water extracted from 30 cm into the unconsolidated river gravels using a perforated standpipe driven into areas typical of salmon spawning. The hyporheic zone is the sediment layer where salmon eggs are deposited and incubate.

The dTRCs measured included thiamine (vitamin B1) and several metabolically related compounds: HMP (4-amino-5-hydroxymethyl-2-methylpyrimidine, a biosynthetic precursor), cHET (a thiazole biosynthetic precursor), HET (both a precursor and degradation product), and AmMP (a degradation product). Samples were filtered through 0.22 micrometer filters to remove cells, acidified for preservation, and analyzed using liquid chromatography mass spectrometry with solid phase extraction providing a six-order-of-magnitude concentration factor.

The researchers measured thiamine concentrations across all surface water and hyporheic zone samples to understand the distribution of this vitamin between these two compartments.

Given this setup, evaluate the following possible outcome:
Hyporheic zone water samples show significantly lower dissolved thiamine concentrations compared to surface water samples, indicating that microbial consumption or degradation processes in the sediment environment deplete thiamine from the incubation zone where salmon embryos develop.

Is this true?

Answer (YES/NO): NO